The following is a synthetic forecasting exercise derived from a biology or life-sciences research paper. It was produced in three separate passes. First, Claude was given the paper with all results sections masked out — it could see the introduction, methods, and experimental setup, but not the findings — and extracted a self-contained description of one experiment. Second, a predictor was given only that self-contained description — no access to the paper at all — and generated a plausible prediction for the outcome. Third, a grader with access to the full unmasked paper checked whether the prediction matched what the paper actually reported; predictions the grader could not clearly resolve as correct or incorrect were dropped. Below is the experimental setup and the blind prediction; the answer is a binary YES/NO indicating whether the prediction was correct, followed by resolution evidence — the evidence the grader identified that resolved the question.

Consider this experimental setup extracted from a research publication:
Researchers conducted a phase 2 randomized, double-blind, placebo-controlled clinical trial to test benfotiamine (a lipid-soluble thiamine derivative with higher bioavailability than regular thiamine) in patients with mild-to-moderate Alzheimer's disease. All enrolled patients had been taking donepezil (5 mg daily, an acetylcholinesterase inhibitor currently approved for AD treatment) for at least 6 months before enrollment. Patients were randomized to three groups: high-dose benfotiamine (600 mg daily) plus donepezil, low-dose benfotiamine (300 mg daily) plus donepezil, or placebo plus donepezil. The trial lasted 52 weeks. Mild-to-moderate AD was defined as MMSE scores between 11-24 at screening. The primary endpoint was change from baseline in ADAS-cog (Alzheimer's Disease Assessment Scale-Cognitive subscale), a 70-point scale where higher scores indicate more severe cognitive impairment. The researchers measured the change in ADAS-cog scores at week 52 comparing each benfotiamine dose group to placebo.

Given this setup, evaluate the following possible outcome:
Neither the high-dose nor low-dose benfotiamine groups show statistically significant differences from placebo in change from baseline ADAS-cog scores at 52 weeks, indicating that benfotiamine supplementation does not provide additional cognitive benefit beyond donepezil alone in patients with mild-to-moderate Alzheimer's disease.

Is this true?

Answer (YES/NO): NO